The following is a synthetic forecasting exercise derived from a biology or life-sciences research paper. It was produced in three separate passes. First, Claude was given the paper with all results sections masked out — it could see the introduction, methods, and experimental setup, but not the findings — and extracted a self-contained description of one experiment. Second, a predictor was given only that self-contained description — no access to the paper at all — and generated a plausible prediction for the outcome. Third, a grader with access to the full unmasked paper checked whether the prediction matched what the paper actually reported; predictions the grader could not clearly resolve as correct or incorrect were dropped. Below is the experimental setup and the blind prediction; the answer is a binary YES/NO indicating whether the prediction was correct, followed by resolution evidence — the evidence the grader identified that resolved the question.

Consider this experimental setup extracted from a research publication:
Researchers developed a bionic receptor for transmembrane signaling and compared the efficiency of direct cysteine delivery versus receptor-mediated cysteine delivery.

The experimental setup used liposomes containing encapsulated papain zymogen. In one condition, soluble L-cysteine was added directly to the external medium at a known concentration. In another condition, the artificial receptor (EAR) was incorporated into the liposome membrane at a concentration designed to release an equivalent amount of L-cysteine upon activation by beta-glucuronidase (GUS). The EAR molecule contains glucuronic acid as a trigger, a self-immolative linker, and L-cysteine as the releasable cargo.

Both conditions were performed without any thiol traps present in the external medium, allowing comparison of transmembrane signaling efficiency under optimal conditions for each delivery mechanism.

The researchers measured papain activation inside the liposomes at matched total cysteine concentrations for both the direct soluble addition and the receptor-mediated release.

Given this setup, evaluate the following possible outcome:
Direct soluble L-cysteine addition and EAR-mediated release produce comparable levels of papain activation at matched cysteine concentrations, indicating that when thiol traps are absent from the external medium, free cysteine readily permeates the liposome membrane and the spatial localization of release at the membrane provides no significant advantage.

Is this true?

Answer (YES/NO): NO